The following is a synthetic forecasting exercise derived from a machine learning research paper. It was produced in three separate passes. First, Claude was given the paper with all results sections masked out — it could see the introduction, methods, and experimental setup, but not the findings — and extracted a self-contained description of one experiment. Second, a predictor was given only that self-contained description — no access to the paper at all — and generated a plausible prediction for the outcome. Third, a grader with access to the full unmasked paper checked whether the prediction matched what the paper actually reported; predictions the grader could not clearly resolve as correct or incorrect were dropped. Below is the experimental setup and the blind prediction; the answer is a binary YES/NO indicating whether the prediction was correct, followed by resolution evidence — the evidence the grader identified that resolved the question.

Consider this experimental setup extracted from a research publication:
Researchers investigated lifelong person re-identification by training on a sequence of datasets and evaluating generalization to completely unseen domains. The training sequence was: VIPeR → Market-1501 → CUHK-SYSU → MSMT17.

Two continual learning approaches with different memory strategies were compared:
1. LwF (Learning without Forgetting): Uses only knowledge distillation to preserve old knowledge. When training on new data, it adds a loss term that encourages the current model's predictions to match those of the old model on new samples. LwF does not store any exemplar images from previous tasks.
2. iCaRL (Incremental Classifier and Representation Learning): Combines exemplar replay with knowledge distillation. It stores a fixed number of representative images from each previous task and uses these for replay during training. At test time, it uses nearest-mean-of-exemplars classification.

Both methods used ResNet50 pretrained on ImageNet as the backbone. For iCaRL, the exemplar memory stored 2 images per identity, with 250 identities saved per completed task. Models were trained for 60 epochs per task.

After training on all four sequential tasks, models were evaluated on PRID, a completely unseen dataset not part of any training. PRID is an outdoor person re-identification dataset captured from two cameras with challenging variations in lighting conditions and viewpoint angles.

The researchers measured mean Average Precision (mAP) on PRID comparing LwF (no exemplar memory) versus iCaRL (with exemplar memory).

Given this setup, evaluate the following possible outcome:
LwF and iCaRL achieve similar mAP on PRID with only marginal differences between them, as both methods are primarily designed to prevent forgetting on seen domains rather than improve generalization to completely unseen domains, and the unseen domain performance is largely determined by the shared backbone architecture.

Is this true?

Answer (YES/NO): NO